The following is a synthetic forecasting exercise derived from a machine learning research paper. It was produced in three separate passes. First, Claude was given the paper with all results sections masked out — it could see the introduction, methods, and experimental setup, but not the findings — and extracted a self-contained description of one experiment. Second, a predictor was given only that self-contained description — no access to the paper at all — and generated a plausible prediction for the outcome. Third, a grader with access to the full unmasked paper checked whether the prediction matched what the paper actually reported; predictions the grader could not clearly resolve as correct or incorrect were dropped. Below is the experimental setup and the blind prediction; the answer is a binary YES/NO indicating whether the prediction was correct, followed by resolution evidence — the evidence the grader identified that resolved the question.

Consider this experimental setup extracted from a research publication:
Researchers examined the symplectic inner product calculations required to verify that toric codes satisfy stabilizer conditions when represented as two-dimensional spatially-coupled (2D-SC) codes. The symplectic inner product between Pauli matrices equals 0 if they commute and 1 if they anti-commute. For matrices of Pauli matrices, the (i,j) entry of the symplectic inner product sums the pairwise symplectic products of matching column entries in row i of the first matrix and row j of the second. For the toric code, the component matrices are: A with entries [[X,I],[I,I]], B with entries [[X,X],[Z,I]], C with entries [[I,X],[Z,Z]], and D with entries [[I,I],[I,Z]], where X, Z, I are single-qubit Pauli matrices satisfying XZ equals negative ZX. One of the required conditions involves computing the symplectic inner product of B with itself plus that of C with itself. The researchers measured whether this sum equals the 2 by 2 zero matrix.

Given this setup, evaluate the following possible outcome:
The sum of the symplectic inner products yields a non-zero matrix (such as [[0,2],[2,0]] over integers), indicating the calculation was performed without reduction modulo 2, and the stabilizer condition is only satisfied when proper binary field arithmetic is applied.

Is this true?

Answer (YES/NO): NO